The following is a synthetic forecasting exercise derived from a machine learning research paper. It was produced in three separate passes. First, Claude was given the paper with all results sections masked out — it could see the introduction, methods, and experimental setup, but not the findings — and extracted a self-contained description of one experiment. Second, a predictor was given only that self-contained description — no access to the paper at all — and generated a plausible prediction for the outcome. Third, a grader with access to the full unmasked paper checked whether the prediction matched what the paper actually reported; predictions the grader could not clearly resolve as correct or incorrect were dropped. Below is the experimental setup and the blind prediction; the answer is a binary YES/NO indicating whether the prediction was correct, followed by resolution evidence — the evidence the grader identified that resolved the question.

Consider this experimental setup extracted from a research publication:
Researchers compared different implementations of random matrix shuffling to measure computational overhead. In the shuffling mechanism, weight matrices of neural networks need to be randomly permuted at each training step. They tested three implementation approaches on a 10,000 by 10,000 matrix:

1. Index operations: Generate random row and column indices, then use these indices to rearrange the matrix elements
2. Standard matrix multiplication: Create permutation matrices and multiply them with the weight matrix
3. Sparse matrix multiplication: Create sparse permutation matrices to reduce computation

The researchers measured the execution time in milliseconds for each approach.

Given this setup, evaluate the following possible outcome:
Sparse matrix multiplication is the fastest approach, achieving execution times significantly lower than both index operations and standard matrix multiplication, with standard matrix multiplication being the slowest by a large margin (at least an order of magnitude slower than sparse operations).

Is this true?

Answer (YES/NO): NO